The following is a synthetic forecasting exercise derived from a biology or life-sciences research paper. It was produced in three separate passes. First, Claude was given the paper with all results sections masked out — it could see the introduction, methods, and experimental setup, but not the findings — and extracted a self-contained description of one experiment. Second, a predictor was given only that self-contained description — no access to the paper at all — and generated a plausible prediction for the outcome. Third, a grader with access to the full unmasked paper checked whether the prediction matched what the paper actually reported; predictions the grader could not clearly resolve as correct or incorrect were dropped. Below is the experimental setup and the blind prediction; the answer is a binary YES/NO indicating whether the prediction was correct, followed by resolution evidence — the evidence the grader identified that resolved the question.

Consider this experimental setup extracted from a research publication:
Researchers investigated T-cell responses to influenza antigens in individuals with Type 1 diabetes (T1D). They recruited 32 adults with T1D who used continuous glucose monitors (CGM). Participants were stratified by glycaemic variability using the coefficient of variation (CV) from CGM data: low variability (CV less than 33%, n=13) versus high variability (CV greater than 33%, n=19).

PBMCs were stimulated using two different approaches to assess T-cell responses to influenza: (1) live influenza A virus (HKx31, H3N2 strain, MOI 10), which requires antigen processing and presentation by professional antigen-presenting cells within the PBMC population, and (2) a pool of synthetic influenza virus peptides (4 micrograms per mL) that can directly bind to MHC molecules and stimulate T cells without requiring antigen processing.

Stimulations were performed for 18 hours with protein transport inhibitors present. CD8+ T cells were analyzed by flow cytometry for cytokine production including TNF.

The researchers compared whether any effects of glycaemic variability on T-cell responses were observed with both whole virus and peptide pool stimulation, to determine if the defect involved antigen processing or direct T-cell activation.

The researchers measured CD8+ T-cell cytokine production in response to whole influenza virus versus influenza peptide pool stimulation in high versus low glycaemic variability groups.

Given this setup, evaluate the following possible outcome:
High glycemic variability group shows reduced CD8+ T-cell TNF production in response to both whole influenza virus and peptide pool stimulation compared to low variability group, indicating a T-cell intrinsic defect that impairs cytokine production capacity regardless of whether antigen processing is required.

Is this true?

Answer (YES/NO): YES